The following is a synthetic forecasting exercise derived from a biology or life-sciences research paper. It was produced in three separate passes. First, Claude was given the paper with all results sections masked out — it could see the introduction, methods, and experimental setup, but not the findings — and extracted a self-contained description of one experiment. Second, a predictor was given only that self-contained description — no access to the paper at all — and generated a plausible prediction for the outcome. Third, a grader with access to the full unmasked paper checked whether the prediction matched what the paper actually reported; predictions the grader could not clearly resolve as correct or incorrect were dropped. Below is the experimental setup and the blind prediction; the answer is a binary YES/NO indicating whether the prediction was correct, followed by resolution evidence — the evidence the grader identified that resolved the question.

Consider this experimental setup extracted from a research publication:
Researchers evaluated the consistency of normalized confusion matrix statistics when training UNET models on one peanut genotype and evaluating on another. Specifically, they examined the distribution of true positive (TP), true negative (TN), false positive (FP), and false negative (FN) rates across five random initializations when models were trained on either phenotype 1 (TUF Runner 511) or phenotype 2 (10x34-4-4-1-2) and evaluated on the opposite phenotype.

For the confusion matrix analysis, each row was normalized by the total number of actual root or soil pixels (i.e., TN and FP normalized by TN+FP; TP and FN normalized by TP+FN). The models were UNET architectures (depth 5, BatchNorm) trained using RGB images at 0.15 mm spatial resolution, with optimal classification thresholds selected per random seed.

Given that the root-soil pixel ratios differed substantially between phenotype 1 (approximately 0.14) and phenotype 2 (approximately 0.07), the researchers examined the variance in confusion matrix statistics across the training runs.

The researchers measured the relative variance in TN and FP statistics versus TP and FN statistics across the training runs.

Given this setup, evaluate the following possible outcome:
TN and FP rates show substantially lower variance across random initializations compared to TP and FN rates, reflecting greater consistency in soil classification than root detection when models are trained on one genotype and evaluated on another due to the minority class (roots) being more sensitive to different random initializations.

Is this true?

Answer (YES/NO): YES